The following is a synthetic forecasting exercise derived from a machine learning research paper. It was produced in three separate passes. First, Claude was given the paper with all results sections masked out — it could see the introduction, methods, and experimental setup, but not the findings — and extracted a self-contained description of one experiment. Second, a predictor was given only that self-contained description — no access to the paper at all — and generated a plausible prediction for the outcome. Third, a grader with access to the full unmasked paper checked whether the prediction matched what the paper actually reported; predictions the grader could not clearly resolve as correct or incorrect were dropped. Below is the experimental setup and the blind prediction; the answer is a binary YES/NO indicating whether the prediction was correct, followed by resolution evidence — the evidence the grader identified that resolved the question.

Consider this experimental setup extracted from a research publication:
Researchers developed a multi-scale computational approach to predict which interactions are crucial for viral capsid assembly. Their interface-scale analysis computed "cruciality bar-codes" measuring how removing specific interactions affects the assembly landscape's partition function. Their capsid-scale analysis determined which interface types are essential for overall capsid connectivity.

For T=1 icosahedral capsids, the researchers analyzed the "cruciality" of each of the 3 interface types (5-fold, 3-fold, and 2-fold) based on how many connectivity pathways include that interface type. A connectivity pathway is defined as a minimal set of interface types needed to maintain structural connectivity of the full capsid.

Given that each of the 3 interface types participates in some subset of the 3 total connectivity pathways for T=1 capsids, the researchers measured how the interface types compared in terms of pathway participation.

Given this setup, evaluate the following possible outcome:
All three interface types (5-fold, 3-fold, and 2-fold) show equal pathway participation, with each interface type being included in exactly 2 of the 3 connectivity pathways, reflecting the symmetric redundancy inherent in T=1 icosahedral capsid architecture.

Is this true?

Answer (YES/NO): YES